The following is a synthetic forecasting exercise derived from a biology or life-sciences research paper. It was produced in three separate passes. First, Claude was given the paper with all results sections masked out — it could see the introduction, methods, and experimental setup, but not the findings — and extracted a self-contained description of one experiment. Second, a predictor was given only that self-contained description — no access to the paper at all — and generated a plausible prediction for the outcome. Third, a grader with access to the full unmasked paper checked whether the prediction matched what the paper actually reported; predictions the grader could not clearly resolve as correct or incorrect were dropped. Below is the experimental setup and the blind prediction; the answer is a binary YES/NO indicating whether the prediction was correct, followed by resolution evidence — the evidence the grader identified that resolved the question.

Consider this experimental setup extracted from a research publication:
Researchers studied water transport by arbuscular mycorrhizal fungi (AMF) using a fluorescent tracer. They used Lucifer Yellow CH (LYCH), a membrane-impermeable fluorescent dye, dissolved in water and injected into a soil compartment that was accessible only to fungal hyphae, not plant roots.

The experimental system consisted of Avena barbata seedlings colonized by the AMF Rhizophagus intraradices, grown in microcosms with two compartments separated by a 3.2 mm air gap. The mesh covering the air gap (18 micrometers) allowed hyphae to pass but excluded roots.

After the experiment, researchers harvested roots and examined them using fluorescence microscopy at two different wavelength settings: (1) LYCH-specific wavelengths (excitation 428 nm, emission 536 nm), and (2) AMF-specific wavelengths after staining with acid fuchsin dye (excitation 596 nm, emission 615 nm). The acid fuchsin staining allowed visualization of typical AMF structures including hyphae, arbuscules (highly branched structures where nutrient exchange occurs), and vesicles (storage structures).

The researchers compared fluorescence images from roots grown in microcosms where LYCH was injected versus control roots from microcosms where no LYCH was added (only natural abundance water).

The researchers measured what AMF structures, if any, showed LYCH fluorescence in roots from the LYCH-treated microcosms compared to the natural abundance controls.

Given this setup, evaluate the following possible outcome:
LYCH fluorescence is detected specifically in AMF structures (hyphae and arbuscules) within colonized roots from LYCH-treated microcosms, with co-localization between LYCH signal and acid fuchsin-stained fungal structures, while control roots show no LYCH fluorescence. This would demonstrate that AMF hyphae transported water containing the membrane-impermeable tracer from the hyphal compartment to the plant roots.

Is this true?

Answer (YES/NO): NO